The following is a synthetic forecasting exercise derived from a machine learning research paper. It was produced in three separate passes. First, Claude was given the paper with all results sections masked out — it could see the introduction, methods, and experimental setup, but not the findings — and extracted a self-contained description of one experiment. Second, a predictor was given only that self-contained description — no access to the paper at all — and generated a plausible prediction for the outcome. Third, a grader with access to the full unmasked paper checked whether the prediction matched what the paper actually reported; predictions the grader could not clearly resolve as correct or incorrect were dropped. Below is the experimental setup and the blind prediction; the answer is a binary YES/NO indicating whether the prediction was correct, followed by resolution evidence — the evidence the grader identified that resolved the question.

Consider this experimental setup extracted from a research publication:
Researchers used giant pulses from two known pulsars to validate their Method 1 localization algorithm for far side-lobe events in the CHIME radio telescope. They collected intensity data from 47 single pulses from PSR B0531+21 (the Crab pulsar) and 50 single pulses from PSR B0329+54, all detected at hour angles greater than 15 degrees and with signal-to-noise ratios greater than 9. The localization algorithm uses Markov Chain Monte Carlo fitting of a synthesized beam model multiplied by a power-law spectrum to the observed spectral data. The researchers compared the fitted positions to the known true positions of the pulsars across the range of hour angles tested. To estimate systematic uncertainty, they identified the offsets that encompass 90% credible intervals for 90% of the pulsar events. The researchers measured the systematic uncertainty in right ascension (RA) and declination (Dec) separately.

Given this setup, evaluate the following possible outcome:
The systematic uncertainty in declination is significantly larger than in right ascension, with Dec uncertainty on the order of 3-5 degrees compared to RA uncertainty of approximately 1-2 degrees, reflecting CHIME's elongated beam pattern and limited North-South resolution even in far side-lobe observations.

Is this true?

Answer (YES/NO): NO